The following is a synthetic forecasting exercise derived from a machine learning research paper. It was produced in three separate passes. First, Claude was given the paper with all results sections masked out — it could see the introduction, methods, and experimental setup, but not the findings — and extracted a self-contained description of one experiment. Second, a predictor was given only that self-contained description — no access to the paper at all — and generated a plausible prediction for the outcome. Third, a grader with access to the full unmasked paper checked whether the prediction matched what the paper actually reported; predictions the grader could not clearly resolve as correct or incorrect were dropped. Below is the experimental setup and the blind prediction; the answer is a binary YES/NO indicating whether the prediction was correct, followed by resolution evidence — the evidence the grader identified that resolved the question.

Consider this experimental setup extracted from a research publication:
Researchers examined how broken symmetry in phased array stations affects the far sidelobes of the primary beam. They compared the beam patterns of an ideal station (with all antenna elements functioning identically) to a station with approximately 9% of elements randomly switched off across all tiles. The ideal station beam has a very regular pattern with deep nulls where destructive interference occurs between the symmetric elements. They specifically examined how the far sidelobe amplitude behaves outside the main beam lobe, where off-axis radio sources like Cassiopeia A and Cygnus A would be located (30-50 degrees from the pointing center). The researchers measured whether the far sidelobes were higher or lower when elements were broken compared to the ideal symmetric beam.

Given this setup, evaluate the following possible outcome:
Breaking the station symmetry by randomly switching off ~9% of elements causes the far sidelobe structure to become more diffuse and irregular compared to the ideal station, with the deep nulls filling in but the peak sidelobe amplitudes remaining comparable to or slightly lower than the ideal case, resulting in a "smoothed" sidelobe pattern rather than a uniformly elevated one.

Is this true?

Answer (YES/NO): NO